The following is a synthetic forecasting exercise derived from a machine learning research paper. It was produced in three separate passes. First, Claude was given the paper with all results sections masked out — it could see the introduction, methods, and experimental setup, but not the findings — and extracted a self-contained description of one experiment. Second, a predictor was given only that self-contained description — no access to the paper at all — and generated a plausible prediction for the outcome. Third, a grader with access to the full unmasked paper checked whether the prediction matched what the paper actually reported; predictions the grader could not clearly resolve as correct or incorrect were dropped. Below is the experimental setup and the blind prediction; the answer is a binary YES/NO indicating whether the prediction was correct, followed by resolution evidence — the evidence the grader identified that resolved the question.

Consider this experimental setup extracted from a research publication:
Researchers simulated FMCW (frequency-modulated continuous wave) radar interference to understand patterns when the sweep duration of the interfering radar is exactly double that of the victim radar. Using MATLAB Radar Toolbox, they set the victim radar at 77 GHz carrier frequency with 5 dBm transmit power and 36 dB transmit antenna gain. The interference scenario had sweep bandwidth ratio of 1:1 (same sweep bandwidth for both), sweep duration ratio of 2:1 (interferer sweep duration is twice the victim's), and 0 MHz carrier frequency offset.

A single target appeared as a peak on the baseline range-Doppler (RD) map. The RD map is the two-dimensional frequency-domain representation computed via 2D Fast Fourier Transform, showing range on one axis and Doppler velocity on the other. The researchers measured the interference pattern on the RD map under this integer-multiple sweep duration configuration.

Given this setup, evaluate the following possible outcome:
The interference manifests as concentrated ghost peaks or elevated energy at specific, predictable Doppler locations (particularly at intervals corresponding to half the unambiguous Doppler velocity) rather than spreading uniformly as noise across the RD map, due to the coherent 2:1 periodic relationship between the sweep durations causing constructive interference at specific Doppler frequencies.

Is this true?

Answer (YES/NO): NO